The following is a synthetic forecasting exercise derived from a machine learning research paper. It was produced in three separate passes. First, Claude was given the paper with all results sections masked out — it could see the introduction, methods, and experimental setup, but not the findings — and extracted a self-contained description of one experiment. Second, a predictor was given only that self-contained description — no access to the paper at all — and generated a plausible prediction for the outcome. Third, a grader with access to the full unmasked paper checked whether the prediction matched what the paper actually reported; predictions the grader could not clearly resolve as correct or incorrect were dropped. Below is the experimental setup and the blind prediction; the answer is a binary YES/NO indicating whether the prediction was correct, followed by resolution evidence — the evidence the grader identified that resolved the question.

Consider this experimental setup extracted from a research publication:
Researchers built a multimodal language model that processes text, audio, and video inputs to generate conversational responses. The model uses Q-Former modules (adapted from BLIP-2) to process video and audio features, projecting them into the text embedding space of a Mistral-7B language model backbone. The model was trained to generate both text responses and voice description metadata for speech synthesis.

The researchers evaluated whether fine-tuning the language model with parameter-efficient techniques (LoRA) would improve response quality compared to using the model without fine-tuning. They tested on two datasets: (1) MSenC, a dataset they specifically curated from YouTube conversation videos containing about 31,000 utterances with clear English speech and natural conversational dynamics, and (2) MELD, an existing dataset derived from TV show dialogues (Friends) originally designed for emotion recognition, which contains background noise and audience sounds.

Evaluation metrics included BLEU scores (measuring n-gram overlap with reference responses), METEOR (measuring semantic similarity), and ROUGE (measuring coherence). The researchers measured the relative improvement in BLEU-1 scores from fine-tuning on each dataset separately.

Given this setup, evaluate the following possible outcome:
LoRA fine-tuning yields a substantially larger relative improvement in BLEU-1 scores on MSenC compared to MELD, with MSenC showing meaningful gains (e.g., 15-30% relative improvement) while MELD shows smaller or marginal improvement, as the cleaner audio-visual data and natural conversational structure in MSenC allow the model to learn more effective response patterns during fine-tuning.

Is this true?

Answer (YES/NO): NO